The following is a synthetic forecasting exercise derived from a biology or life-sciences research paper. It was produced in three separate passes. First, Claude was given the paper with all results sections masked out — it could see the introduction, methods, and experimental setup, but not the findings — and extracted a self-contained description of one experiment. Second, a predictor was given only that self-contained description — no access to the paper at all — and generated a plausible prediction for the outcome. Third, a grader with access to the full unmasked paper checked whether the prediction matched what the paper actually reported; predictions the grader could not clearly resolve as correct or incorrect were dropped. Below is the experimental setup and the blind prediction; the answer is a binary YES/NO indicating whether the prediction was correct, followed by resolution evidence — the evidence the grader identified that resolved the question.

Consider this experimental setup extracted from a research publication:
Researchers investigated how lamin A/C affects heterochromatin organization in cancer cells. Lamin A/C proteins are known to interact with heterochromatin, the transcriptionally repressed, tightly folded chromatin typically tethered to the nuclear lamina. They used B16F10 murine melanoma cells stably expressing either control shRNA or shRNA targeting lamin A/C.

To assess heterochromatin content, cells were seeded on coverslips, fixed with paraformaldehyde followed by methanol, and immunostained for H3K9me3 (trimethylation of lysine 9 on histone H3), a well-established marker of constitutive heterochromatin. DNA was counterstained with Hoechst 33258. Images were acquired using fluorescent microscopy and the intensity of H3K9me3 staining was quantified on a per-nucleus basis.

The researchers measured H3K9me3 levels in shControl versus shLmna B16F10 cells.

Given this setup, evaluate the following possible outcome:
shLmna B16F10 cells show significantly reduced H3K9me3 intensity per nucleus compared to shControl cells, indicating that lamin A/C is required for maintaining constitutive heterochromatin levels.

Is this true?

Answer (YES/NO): YES